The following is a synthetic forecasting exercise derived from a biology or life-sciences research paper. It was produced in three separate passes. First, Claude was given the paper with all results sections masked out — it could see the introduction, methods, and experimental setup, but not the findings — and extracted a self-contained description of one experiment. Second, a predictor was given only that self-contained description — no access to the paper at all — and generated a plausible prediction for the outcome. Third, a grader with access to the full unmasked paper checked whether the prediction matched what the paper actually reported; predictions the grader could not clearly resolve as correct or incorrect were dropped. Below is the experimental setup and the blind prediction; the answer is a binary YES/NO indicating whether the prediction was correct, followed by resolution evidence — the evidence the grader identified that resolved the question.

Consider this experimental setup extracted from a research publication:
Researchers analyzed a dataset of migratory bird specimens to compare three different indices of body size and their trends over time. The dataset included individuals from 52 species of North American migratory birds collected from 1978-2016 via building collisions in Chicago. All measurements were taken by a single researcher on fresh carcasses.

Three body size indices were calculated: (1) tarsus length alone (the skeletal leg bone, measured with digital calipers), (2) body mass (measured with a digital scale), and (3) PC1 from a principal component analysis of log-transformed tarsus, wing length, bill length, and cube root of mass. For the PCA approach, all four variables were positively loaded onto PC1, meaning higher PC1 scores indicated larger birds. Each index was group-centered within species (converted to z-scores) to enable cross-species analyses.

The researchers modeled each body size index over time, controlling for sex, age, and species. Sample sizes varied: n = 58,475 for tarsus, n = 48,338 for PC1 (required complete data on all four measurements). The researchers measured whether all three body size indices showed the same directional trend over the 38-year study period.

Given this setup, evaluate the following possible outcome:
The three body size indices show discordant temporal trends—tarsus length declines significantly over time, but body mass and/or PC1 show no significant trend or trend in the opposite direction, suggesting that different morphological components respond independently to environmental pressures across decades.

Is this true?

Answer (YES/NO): NO